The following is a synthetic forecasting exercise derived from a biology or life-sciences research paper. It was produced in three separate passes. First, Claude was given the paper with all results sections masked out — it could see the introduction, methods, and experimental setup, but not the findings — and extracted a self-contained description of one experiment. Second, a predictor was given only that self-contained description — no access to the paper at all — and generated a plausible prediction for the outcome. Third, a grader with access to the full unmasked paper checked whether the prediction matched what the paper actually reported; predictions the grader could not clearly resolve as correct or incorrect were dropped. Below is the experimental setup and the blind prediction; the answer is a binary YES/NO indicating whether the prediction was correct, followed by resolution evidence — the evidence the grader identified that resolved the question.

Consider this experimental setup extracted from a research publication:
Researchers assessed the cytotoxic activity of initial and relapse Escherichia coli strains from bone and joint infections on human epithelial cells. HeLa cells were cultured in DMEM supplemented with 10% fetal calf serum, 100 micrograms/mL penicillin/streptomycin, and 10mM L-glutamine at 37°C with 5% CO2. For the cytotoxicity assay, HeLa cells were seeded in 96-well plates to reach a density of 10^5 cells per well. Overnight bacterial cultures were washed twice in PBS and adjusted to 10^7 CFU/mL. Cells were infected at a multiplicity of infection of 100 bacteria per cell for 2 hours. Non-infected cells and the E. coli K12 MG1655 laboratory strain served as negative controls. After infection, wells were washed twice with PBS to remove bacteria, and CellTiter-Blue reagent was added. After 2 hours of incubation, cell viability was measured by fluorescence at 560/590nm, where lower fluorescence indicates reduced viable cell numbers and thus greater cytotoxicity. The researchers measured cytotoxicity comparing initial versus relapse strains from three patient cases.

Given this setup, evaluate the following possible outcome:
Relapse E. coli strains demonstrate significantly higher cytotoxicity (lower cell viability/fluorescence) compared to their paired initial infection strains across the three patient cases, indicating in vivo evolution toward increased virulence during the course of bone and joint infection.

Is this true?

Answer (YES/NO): NO